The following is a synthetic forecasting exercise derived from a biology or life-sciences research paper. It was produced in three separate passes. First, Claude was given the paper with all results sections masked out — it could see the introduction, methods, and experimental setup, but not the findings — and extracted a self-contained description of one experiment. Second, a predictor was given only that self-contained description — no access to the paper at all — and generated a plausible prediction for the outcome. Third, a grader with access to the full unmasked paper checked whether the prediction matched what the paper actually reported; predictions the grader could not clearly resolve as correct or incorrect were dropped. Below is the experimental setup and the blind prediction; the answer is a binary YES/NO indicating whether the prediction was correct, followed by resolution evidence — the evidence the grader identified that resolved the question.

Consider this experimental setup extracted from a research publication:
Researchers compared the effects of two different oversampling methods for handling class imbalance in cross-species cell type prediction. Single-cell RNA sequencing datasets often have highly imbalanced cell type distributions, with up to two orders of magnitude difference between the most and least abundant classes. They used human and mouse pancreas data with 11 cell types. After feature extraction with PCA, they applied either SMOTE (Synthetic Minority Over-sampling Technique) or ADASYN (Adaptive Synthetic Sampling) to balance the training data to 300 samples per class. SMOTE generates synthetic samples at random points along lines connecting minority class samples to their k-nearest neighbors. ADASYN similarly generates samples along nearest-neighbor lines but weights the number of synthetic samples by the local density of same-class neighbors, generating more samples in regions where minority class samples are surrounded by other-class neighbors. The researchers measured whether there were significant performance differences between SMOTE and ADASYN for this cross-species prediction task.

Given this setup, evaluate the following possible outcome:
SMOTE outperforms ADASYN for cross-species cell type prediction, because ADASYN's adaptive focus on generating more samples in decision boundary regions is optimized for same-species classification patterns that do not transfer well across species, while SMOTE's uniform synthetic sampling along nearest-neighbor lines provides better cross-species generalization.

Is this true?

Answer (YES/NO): NO